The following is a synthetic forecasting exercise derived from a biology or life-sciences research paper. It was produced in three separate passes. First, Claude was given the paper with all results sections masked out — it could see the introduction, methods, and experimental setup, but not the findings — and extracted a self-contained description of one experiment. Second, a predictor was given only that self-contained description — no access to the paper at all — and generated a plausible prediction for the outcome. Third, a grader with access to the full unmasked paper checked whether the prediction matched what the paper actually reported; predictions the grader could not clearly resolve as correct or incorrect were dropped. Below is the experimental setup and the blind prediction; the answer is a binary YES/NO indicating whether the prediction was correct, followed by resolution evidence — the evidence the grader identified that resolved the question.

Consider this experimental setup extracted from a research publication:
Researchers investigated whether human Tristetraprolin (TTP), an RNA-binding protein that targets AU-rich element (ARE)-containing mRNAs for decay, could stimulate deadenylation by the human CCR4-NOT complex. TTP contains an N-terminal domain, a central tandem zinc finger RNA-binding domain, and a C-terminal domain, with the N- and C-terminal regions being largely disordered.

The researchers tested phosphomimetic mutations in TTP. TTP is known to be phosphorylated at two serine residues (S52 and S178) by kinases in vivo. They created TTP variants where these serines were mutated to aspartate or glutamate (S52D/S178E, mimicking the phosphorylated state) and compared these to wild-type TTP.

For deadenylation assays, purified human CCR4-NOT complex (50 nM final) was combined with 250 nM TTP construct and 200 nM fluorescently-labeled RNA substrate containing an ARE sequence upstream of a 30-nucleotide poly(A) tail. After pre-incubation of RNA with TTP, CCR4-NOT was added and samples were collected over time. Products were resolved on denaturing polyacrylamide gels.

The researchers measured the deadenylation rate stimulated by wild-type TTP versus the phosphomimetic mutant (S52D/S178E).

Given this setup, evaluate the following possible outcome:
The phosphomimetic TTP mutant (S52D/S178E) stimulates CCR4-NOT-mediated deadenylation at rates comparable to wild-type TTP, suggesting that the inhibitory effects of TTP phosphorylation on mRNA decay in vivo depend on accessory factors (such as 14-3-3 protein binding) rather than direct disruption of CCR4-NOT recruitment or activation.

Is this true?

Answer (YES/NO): NO